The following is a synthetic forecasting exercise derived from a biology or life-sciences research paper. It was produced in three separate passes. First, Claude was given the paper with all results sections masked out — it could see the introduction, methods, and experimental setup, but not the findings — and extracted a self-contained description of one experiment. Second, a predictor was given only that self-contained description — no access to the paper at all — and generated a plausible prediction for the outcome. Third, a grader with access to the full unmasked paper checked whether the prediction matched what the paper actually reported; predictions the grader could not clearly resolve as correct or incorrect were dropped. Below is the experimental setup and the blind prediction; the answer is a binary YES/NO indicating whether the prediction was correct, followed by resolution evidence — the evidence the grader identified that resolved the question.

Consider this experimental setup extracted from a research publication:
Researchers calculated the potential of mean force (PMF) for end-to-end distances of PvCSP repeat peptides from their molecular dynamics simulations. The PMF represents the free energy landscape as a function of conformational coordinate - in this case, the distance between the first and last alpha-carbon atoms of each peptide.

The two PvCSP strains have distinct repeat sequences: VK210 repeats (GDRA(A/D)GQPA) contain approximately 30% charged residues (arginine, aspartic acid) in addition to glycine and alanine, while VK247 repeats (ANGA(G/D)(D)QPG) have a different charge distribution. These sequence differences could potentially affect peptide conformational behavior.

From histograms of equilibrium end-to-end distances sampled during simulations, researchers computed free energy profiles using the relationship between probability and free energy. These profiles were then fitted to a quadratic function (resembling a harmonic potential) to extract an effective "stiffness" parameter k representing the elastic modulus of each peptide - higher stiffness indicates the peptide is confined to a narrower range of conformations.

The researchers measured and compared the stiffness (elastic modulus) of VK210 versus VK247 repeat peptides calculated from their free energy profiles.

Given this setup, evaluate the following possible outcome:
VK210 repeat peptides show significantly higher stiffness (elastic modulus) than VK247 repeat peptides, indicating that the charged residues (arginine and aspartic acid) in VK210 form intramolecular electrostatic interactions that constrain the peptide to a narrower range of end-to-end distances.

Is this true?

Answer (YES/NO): NO